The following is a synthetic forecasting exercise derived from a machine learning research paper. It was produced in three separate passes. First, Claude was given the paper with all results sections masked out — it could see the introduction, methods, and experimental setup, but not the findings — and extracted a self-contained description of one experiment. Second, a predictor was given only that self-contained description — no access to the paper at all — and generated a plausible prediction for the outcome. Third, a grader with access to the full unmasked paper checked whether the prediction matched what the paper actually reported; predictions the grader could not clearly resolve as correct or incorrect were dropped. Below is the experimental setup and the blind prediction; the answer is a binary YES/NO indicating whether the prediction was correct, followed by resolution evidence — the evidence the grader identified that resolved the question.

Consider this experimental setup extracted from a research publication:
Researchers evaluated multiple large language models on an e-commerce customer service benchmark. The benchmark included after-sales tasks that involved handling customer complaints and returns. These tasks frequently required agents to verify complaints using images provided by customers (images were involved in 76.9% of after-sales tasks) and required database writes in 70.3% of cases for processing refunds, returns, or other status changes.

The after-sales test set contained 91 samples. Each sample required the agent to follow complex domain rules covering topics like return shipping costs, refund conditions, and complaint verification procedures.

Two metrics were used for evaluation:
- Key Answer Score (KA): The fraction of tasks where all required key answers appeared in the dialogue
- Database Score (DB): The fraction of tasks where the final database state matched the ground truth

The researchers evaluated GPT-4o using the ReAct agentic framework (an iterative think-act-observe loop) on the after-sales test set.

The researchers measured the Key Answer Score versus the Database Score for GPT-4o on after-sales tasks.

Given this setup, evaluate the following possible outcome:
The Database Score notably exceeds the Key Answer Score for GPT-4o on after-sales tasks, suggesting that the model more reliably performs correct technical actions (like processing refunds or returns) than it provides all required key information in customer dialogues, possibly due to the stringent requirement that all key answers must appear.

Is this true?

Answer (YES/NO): YES